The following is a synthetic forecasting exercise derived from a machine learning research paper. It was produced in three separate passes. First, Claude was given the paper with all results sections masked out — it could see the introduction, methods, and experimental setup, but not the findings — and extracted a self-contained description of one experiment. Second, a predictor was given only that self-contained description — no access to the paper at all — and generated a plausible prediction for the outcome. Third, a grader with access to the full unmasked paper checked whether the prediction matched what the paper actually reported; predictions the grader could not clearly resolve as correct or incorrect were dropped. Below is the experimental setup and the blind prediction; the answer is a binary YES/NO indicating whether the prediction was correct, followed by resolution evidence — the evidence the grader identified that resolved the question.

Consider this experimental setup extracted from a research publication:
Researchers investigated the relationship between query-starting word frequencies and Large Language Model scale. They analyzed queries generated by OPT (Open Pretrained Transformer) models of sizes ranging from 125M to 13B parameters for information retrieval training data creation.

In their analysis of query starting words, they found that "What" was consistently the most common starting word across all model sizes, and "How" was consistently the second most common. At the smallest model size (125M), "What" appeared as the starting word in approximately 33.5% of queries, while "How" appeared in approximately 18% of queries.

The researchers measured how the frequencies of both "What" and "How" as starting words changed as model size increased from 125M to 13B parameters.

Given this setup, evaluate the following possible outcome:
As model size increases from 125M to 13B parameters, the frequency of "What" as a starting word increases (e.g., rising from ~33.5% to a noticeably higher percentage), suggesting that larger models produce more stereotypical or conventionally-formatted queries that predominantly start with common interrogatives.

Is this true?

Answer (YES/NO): YES